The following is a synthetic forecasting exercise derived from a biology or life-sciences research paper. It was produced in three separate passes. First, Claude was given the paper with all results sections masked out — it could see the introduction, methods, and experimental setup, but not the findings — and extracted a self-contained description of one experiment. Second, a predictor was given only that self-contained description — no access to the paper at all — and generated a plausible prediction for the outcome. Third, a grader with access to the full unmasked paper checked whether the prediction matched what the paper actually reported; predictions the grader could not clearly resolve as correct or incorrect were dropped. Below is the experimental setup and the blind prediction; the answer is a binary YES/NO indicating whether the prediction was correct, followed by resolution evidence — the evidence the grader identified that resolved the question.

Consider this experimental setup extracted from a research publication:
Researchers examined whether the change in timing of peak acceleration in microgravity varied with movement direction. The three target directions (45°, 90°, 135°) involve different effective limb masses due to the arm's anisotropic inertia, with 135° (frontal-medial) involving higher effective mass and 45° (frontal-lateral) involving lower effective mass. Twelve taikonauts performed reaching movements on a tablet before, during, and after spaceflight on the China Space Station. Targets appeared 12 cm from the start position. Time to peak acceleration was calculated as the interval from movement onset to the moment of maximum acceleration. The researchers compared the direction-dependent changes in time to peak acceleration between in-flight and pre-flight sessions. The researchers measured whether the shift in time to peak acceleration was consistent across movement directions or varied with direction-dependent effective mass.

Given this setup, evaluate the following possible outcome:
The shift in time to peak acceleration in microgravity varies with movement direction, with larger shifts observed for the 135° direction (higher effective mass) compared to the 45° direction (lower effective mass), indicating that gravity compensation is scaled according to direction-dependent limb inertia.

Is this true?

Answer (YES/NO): YES